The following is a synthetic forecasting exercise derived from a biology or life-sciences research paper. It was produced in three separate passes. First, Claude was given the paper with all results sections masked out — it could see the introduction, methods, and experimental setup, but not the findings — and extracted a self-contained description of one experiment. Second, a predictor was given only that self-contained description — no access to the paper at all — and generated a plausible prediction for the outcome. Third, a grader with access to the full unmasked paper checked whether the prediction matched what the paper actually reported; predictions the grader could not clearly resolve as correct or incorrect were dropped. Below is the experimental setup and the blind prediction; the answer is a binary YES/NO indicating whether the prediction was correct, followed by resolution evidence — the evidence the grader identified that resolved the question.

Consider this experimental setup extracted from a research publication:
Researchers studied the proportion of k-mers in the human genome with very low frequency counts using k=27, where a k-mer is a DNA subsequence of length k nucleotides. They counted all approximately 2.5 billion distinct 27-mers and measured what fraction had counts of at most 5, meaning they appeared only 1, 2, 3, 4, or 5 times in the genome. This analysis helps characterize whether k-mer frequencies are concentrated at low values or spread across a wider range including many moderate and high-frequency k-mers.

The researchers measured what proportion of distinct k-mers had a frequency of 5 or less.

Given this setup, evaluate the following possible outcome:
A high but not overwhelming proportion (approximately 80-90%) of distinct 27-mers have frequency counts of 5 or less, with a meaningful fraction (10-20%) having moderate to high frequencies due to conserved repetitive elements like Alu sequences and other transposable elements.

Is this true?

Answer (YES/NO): NO